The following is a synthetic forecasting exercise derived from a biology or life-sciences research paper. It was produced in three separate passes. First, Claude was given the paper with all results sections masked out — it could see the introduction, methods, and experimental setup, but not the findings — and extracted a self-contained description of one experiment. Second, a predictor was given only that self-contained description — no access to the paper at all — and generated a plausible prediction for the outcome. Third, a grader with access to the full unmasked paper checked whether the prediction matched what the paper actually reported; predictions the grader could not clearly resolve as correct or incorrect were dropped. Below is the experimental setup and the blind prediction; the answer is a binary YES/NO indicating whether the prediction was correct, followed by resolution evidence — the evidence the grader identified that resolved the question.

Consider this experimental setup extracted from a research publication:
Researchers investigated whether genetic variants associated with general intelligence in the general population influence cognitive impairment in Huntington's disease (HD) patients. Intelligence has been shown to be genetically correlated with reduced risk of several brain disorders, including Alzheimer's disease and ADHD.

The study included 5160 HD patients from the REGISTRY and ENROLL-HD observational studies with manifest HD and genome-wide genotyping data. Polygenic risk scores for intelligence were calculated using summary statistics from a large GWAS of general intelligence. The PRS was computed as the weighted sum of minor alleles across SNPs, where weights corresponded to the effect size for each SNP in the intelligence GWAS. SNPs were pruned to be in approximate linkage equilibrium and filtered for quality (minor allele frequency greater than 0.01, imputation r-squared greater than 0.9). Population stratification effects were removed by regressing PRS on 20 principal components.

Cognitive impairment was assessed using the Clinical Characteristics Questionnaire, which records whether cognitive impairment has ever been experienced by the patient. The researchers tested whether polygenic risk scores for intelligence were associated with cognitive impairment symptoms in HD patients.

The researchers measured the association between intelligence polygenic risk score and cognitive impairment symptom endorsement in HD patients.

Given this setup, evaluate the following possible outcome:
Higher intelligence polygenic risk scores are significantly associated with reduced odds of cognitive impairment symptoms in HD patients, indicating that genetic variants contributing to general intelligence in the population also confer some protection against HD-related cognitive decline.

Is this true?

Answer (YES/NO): YES